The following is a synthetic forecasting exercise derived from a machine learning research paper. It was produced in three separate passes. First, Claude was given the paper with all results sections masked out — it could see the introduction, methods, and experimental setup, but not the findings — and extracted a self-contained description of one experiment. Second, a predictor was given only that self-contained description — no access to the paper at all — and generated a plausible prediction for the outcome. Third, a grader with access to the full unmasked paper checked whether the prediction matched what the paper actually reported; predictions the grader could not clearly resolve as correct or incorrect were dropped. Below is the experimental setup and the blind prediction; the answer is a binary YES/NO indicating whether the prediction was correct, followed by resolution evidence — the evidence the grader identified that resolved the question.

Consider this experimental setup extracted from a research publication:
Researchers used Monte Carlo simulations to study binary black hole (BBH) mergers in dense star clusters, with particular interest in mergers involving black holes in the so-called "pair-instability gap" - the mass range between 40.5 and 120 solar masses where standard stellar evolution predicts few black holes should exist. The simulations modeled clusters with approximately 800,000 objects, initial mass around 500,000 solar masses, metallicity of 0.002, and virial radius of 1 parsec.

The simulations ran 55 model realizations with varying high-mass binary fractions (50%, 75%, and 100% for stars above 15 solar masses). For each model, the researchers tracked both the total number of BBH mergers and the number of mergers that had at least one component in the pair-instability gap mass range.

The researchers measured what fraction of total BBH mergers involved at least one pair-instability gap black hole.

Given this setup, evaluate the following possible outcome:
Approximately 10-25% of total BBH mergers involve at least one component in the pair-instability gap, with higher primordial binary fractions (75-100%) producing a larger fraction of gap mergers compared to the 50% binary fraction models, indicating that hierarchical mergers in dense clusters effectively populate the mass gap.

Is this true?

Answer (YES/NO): NO